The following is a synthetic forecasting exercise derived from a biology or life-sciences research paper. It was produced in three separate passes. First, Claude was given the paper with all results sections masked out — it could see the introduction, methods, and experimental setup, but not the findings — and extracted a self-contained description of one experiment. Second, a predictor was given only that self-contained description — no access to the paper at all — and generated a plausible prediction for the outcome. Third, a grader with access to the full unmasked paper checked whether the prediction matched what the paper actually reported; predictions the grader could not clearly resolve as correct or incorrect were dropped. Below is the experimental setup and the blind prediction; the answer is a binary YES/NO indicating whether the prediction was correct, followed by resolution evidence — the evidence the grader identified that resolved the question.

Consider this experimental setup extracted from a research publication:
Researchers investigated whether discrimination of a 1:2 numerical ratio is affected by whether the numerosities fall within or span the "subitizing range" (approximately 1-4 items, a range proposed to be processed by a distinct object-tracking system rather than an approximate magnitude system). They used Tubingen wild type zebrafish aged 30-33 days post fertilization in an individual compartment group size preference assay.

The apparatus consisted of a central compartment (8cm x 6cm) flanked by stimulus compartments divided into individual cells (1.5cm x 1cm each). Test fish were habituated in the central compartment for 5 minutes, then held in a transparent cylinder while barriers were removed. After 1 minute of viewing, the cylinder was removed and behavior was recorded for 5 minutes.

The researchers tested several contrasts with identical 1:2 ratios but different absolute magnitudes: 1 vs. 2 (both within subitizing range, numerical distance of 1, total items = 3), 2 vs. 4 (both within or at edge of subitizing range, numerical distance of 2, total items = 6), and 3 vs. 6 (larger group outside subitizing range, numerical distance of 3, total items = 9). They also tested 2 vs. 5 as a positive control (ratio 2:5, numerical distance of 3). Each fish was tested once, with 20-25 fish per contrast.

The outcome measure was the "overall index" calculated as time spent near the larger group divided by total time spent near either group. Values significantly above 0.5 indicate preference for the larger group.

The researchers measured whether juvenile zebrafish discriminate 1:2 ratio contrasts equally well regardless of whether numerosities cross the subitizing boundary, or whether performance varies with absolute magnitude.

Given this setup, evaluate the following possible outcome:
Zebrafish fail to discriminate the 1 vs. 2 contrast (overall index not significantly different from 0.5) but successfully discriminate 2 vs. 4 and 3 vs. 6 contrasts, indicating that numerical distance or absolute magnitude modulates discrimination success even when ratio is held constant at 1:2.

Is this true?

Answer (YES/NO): NO